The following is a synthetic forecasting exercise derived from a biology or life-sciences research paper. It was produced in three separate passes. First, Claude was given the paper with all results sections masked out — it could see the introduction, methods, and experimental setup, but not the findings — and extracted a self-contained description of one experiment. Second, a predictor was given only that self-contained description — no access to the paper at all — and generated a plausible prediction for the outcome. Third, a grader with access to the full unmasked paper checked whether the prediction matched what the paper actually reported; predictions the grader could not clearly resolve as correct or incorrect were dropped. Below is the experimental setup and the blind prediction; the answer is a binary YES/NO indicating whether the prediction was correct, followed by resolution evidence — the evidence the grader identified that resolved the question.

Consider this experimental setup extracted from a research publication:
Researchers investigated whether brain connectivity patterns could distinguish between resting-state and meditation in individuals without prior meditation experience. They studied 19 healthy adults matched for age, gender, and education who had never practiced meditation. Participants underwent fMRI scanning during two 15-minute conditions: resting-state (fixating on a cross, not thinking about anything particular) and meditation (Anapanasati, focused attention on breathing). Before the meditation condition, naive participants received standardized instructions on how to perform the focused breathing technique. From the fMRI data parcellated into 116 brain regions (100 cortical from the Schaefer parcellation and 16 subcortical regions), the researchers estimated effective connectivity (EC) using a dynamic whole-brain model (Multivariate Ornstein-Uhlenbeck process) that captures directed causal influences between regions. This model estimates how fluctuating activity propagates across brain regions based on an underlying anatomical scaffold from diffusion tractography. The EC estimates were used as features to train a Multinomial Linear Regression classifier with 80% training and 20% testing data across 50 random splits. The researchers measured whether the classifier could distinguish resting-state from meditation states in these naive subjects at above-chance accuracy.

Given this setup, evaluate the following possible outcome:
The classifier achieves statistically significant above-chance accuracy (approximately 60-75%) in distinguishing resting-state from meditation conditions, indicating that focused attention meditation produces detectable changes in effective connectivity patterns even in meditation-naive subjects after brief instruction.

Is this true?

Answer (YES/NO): NO